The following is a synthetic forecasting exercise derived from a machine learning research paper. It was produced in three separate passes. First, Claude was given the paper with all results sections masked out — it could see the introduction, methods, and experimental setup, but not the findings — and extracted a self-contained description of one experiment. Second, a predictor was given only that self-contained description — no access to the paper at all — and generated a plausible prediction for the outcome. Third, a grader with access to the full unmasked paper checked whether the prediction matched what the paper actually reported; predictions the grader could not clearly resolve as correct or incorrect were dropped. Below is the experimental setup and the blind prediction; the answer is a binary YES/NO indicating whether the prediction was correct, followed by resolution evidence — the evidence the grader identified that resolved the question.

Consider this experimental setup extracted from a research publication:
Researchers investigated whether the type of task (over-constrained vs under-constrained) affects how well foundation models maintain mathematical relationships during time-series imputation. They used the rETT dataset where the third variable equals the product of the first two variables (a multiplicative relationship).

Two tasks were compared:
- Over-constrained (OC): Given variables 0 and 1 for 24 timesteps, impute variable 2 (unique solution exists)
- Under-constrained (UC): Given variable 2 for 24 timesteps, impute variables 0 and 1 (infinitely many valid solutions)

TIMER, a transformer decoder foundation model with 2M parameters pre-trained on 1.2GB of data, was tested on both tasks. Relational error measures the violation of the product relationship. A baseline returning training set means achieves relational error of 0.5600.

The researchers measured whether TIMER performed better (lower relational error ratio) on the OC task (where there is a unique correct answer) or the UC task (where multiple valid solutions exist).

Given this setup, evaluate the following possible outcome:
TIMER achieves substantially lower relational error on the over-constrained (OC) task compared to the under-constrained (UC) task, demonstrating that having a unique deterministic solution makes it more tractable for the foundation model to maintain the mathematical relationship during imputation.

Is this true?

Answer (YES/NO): YES